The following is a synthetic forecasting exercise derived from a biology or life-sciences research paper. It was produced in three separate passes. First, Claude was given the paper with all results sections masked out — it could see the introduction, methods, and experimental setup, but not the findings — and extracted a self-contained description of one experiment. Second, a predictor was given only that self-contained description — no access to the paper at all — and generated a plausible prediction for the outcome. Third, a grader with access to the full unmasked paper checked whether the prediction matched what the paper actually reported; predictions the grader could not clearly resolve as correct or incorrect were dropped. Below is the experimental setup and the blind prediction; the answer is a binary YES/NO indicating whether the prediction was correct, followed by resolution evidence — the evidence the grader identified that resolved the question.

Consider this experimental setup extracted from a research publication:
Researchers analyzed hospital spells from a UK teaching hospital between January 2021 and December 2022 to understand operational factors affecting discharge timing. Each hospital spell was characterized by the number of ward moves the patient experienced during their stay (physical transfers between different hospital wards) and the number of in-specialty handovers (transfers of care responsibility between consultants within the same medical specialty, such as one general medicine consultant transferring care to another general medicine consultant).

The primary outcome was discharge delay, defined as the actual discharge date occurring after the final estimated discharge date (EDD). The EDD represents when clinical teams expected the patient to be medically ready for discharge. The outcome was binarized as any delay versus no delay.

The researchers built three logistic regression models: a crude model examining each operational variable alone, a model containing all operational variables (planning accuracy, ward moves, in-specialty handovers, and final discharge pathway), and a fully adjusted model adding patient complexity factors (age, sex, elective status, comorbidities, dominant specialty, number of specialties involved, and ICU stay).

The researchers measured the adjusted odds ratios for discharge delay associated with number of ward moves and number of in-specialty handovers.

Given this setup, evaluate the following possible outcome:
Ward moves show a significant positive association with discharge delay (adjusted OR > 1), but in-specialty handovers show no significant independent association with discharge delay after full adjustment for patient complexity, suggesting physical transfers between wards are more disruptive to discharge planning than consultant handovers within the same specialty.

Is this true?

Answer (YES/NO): NO